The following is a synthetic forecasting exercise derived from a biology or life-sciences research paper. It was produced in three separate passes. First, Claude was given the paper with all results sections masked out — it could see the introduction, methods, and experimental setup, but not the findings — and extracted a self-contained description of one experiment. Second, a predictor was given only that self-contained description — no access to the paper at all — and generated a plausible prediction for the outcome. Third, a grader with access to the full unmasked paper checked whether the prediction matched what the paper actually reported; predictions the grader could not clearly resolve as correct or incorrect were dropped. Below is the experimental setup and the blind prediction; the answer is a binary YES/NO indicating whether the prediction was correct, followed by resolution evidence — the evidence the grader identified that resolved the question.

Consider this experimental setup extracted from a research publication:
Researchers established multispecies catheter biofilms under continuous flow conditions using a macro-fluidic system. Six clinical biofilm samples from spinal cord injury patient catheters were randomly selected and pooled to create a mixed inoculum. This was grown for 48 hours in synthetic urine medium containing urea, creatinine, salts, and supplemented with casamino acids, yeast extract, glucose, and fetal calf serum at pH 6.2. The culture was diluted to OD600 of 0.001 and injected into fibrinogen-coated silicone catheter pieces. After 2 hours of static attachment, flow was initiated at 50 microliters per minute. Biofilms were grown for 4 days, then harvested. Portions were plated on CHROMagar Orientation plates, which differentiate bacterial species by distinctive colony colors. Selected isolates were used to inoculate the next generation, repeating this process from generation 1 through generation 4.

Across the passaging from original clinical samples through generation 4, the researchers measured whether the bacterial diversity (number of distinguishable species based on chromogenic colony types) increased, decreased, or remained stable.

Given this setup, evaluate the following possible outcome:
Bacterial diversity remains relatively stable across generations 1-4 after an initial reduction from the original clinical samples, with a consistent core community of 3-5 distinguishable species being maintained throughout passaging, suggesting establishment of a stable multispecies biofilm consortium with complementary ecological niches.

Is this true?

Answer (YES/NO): NO